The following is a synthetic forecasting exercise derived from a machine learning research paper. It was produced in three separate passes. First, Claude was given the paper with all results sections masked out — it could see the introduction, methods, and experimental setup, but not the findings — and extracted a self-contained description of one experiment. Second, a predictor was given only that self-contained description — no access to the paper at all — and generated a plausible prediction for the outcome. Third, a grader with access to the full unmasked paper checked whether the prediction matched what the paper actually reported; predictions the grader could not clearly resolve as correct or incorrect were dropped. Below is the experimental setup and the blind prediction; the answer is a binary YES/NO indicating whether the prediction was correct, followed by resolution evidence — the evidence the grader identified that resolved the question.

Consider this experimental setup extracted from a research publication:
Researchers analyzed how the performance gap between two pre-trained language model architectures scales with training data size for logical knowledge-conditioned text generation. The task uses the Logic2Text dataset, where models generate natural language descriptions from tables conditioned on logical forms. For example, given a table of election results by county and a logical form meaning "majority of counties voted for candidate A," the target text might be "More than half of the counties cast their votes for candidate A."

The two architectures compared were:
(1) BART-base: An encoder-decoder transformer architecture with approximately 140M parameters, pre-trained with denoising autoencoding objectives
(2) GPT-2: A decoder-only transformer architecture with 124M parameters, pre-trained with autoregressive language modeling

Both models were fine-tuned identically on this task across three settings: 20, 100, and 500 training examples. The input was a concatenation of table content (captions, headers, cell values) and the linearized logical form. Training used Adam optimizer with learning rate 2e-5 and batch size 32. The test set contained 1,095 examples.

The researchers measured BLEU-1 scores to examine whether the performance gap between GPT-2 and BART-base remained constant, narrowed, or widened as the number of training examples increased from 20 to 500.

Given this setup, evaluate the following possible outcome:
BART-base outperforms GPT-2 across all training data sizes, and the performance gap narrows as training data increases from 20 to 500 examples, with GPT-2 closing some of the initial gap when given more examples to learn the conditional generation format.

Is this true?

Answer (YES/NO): NO